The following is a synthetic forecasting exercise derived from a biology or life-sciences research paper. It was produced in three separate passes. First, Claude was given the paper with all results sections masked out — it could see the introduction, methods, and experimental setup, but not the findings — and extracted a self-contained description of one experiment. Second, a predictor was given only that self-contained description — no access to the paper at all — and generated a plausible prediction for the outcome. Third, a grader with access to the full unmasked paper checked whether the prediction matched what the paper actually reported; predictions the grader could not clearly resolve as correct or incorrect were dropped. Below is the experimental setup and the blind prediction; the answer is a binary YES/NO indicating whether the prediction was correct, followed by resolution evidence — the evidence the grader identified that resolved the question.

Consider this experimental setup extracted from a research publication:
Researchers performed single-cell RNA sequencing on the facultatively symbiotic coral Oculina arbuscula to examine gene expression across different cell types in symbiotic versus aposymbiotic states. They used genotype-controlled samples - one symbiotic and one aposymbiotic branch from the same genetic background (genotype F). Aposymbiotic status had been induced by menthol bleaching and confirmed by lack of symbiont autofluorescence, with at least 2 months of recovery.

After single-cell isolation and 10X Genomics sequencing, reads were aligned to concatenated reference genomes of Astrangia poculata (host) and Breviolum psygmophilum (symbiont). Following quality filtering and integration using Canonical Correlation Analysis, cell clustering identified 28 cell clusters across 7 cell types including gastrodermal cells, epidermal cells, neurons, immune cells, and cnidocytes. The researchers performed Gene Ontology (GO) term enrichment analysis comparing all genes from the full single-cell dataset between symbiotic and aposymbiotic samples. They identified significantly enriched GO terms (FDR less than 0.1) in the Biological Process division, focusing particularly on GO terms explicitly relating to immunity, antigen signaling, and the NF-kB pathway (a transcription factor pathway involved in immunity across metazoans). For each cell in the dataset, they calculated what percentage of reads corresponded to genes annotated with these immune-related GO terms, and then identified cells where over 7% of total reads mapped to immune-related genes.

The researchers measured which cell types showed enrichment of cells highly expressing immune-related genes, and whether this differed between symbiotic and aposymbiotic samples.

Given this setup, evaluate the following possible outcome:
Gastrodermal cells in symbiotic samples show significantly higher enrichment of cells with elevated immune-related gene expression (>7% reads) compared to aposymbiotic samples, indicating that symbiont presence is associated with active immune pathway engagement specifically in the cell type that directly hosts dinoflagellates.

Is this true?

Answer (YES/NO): NO